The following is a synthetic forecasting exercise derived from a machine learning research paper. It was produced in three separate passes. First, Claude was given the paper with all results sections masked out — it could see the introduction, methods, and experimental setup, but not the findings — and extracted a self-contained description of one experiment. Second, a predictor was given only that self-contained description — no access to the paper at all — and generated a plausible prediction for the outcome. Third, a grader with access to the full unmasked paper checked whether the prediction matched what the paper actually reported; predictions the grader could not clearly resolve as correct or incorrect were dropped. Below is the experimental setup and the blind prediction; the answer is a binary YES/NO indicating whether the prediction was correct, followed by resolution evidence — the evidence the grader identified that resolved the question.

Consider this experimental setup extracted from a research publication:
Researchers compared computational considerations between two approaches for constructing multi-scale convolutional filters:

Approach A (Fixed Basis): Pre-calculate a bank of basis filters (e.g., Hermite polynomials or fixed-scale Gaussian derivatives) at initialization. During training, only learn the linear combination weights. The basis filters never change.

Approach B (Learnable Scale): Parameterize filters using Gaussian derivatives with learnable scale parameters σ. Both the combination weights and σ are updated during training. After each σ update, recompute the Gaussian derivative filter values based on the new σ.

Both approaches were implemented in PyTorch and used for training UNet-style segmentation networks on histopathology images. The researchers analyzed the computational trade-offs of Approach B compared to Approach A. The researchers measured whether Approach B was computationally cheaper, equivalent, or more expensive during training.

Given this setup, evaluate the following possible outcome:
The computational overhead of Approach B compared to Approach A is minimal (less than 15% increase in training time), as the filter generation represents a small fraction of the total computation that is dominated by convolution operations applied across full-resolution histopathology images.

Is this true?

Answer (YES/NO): NO